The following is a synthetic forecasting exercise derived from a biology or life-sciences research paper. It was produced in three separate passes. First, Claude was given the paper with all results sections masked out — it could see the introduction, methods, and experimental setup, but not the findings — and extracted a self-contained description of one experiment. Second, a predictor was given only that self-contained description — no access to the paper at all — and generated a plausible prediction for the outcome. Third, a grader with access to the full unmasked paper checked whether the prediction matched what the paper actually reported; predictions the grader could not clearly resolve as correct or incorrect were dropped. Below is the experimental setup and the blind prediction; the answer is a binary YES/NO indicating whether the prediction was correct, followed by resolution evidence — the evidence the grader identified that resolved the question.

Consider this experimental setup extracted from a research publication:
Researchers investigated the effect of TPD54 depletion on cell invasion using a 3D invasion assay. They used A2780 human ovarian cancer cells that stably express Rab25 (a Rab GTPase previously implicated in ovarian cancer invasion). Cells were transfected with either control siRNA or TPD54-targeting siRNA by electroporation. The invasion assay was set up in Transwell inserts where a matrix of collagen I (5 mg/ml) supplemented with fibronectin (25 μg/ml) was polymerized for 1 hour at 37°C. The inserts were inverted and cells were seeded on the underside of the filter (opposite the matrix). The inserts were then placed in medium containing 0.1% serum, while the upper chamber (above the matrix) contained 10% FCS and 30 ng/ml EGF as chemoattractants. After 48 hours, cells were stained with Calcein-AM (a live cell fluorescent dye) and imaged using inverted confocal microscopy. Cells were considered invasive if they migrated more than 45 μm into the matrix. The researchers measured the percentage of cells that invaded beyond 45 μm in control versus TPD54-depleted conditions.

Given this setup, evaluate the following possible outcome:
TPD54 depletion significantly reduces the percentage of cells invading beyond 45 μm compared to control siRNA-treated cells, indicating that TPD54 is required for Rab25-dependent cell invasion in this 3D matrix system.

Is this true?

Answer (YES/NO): YES